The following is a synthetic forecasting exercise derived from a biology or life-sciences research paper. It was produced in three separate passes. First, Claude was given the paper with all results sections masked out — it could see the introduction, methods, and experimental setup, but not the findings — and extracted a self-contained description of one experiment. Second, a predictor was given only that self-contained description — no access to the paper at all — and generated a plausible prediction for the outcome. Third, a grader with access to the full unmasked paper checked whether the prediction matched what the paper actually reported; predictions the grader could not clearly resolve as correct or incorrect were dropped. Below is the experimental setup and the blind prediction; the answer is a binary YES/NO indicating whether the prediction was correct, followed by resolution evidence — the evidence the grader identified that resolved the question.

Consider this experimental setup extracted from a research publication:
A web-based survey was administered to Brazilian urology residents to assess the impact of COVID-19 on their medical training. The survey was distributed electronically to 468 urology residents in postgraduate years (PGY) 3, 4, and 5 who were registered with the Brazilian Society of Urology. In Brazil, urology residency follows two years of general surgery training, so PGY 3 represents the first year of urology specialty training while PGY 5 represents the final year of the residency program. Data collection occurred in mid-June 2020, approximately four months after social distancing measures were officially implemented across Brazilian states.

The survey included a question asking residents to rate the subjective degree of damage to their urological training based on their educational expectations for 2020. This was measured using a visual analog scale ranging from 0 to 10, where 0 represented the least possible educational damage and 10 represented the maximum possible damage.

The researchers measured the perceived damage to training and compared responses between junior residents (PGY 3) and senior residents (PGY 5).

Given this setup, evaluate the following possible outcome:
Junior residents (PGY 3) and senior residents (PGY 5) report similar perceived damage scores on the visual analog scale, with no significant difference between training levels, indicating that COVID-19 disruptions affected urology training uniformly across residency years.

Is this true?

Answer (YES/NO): NO